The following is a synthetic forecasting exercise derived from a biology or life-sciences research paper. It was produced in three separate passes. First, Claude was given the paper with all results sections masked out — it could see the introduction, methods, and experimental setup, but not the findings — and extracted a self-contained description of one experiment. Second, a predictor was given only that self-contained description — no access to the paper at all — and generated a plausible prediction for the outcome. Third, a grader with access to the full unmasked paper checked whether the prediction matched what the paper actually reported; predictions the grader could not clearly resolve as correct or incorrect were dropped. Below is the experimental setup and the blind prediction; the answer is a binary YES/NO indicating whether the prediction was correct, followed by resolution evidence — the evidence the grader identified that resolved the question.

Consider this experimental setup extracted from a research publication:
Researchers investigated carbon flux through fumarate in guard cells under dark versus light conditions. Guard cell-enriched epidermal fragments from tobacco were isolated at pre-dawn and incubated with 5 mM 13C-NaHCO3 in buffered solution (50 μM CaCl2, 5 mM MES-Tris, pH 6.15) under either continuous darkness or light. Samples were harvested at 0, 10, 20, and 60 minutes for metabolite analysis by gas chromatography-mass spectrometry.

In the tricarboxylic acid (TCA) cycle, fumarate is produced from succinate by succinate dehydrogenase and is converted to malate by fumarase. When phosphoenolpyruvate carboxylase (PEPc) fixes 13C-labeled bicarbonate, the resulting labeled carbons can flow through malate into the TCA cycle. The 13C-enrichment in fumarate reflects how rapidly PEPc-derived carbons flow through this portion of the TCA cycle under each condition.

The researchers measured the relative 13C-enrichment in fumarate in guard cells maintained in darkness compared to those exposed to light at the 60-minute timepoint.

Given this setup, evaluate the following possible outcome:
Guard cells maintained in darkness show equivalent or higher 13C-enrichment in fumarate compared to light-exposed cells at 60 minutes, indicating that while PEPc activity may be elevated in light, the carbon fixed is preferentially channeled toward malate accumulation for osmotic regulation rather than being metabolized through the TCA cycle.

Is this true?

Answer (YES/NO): NO